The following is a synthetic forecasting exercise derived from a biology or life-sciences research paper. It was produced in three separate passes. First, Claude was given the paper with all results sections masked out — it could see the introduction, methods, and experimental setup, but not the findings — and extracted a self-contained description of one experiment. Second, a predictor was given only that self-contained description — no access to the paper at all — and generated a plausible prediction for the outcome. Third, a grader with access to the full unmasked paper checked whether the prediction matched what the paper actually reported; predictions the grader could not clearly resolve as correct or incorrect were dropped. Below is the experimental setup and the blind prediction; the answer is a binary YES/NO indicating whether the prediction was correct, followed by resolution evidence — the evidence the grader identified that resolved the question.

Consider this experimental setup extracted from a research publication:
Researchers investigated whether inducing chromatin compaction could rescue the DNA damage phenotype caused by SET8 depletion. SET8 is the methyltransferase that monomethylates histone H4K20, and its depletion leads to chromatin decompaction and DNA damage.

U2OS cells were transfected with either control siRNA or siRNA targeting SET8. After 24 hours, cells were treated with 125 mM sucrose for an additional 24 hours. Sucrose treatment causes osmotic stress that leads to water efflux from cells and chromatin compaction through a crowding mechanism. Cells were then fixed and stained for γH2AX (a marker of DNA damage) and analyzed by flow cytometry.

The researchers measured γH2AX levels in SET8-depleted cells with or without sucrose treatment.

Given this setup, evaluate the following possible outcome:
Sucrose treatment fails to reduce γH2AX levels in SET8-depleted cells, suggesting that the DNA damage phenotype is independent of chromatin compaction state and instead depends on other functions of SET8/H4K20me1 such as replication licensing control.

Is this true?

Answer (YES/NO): NO